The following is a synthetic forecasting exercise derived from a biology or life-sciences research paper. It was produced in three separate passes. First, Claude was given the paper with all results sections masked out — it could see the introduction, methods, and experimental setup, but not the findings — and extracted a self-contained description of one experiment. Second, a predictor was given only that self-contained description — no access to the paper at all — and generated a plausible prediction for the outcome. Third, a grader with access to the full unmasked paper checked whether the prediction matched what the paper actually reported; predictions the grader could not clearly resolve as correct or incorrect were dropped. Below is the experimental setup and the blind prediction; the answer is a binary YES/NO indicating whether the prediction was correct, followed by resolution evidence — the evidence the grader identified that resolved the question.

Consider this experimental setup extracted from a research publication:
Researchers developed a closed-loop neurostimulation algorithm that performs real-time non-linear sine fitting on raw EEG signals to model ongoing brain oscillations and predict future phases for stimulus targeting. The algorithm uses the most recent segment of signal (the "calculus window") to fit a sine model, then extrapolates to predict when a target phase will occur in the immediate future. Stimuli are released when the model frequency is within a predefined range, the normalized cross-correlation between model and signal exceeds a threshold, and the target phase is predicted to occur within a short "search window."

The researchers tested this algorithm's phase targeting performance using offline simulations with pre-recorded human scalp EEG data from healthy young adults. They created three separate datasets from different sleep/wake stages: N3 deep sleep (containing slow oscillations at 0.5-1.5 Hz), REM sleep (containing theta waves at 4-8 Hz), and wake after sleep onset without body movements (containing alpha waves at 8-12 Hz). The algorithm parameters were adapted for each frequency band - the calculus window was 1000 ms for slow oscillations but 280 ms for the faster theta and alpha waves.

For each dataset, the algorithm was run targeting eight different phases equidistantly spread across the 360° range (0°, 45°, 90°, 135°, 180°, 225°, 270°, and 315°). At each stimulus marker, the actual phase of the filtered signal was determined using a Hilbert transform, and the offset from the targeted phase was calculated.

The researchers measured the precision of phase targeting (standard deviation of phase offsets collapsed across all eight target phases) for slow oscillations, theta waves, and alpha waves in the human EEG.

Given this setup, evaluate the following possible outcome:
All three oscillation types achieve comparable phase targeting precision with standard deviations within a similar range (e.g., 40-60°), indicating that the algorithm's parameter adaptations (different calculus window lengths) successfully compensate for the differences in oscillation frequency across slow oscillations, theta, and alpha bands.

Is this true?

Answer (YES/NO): NO